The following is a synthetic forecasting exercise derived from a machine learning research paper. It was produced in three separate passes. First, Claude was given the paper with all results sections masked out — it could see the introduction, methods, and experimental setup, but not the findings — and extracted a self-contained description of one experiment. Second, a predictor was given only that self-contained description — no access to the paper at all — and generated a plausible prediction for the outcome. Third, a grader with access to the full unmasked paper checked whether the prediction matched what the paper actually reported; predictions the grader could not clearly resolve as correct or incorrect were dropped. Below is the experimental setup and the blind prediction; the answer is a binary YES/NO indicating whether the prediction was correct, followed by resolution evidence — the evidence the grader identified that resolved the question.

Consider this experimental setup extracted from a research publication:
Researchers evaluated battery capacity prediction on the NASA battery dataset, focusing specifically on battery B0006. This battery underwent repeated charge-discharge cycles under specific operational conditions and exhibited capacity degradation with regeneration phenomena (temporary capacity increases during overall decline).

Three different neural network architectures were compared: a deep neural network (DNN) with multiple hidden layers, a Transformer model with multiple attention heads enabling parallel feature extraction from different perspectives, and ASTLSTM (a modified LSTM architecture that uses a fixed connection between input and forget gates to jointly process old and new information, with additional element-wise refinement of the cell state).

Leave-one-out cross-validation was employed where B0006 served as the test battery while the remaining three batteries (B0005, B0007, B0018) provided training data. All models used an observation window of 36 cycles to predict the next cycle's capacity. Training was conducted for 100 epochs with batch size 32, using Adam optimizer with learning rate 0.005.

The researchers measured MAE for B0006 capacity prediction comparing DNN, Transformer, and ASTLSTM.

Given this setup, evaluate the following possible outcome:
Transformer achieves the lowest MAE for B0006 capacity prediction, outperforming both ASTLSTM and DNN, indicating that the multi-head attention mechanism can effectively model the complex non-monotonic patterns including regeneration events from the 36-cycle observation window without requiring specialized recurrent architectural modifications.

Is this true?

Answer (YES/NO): NO